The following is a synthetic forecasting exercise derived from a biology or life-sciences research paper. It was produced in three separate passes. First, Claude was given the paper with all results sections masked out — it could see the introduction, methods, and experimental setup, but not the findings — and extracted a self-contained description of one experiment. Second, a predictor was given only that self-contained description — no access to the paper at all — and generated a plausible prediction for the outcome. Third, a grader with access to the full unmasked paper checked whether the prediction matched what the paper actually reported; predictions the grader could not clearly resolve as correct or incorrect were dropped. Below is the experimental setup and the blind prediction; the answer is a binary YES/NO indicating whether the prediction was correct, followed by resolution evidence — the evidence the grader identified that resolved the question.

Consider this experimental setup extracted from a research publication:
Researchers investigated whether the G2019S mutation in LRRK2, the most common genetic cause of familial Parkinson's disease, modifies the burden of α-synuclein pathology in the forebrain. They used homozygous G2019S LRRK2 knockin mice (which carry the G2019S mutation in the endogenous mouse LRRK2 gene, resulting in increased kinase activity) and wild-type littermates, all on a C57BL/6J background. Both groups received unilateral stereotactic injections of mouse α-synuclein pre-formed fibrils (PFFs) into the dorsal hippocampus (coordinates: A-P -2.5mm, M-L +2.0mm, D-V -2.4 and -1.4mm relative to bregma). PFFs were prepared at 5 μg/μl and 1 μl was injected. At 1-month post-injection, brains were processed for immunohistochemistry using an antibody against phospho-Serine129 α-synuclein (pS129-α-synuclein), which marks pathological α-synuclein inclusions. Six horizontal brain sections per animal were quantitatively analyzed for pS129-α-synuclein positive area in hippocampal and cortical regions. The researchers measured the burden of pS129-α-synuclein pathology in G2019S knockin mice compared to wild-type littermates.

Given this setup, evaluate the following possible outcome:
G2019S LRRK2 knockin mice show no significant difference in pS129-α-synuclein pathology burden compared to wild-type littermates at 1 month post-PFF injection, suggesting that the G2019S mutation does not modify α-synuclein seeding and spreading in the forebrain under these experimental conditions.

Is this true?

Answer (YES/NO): YES